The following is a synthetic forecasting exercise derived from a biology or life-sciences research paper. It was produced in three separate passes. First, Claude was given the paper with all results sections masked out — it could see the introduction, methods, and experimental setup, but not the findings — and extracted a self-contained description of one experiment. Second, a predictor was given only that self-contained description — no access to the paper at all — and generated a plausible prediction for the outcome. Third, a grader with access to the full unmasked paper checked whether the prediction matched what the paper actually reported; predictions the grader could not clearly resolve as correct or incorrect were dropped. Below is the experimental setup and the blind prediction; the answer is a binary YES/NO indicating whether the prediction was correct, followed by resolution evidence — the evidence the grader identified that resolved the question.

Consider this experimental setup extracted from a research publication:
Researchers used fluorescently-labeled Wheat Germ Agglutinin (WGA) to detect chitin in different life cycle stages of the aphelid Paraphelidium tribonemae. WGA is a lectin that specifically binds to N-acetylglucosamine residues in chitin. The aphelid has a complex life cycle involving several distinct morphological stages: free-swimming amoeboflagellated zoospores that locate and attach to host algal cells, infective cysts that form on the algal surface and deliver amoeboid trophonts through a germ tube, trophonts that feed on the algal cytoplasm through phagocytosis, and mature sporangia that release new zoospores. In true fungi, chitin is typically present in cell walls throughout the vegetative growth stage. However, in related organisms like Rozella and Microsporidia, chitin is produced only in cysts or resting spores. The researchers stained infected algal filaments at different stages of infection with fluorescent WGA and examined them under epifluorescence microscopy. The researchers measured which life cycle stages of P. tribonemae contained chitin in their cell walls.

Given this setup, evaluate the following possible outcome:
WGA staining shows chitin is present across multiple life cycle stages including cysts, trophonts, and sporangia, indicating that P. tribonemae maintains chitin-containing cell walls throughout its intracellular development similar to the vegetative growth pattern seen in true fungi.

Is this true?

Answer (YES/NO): NO